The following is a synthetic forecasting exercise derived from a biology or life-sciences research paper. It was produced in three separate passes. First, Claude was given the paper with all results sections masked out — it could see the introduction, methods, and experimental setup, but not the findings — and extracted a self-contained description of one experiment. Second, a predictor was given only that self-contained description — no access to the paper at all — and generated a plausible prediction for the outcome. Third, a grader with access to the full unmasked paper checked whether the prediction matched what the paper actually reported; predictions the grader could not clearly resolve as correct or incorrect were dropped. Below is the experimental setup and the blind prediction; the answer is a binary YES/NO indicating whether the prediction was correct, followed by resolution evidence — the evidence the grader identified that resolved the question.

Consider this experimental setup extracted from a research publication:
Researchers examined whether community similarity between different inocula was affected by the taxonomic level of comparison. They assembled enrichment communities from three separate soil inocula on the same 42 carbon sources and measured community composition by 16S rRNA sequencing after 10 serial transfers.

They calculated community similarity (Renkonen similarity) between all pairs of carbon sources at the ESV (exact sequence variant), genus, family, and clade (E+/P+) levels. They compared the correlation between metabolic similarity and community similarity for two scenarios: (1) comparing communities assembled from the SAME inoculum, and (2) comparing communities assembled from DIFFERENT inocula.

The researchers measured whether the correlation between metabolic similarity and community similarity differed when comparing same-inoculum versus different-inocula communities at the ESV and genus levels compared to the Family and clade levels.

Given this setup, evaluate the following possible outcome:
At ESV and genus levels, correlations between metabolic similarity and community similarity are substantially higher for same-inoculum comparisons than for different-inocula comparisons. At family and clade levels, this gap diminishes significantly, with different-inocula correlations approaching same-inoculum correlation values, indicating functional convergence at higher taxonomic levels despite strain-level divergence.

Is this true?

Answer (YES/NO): YES